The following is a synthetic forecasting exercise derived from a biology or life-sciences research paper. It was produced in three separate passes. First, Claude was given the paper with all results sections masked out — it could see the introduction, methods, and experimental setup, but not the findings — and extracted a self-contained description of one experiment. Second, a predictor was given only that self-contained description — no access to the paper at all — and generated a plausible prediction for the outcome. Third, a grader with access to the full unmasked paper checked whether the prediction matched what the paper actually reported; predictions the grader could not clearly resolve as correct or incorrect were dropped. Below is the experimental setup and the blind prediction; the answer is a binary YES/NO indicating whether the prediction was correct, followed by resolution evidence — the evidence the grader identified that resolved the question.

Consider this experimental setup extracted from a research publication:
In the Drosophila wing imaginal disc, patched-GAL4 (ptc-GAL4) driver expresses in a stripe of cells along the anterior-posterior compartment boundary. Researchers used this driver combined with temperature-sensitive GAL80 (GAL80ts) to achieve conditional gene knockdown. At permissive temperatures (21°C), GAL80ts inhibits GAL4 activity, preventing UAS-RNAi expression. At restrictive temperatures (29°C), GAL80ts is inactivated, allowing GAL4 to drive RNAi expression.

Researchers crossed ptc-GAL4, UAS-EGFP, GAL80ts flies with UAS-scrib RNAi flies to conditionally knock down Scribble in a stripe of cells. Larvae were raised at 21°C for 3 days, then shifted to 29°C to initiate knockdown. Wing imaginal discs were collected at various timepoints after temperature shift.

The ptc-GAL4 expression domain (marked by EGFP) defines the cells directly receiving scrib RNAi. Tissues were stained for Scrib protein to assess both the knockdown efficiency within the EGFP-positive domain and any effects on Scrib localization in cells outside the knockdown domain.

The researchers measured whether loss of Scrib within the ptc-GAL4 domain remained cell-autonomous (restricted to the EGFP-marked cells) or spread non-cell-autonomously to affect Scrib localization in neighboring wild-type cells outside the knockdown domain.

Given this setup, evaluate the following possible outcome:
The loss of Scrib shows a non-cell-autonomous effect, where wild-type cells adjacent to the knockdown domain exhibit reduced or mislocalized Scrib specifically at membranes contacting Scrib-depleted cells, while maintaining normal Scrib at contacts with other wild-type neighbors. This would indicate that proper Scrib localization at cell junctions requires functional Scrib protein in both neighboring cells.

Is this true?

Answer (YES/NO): NO